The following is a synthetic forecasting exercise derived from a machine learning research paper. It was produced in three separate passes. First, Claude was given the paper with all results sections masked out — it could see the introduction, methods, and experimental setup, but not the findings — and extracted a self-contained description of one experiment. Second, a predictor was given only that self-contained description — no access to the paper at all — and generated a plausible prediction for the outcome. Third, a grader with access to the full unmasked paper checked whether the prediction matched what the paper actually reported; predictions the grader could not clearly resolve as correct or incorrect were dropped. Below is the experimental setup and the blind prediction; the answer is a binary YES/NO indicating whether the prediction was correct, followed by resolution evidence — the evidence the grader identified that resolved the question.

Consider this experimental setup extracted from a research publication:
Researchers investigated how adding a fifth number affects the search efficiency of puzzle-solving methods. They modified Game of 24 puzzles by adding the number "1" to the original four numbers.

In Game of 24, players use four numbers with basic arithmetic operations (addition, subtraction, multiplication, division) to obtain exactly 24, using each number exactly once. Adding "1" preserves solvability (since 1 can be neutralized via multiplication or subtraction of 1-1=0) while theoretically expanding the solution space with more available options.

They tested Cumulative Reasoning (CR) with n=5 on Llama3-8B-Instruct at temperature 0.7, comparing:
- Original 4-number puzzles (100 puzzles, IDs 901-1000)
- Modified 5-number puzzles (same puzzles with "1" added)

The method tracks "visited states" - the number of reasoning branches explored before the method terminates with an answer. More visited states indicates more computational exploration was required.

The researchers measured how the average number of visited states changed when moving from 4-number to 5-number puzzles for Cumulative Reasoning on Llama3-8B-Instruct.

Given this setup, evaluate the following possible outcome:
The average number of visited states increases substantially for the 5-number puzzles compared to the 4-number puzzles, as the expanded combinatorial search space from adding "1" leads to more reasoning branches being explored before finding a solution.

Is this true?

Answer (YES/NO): NO